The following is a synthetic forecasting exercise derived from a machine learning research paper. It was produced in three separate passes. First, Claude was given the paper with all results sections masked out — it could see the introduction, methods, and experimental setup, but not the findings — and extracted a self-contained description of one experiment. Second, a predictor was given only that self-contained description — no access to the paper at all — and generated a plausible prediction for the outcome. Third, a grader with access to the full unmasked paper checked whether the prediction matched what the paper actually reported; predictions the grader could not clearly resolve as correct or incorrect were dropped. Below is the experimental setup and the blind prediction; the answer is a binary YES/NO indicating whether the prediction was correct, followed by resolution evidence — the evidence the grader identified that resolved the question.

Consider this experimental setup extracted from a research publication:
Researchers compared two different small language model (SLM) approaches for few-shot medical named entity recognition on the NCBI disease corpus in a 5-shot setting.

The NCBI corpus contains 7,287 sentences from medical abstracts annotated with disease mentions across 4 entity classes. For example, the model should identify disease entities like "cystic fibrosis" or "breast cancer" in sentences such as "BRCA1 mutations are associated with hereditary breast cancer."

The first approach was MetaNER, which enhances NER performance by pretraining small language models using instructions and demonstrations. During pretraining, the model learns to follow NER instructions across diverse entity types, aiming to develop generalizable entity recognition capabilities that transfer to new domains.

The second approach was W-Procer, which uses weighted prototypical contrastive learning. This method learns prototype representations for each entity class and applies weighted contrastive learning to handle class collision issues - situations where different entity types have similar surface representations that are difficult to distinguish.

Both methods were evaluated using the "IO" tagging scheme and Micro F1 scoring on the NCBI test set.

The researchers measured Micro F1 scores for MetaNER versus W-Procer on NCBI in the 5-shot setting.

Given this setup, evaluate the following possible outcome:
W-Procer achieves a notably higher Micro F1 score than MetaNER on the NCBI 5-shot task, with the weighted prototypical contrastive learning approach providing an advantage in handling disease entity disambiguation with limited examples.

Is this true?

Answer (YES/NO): NO